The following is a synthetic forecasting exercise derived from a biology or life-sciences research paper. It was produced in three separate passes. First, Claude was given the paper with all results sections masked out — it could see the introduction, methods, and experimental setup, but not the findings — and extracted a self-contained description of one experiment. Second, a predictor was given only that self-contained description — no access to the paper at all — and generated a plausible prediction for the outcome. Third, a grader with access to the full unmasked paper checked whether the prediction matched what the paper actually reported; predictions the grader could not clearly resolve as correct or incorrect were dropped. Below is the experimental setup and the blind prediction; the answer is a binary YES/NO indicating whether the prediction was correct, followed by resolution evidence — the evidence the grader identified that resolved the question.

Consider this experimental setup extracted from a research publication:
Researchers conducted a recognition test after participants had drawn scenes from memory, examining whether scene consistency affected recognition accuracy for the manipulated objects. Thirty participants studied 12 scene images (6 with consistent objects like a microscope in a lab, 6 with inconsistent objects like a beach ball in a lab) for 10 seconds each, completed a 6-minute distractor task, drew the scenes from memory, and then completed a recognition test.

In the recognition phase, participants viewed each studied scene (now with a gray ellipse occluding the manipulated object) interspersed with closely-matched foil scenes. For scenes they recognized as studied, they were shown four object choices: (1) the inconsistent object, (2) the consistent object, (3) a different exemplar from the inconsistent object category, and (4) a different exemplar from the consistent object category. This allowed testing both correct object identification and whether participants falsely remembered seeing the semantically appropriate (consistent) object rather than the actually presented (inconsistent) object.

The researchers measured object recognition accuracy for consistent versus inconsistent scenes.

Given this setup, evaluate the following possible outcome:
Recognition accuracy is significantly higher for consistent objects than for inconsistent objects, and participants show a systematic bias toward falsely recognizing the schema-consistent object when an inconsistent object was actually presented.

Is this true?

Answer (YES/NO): NO